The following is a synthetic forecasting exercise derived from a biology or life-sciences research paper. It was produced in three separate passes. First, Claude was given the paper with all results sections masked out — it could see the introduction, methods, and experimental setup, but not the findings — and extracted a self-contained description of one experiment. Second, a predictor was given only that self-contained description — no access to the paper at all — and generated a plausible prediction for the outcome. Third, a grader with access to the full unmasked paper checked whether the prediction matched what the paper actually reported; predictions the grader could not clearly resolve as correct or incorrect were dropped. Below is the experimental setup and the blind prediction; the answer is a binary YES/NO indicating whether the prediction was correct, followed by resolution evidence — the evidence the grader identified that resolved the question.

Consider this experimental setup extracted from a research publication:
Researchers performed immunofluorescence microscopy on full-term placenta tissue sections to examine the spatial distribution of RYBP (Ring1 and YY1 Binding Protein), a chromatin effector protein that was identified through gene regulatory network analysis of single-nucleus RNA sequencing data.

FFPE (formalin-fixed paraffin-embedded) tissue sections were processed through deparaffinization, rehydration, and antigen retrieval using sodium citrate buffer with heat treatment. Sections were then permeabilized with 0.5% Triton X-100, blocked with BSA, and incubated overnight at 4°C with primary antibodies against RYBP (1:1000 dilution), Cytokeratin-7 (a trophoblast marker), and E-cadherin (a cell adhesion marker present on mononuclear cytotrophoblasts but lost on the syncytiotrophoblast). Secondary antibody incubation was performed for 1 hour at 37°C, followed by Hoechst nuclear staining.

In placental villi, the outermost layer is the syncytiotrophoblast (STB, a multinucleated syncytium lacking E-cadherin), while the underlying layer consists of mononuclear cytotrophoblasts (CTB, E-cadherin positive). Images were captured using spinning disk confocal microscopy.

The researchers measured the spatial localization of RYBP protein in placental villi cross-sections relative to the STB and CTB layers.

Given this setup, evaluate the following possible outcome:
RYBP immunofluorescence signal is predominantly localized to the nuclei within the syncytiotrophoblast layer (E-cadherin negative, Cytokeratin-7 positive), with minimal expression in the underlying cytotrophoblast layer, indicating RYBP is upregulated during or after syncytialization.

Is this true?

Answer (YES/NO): YES